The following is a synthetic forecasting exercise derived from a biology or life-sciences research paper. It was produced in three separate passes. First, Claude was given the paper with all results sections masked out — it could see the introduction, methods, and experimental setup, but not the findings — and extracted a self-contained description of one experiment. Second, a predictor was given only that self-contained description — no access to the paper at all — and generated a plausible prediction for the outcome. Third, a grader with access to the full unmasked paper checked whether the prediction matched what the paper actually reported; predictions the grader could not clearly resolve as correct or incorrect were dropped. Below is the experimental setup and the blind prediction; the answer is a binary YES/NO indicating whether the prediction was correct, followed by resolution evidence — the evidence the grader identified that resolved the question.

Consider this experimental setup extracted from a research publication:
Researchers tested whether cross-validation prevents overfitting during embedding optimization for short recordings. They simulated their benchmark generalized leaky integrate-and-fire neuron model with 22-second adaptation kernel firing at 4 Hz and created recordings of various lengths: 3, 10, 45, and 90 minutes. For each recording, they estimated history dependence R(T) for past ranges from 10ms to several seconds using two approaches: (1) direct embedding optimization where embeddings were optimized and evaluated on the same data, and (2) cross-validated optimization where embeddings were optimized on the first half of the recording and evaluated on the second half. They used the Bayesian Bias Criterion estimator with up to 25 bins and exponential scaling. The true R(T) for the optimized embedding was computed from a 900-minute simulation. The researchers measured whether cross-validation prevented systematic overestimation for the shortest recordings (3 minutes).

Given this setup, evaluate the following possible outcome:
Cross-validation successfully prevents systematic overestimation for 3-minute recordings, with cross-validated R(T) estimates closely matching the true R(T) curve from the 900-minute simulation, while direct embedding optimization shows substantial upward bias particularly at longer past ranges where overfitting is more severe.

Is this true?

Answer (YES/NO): NO